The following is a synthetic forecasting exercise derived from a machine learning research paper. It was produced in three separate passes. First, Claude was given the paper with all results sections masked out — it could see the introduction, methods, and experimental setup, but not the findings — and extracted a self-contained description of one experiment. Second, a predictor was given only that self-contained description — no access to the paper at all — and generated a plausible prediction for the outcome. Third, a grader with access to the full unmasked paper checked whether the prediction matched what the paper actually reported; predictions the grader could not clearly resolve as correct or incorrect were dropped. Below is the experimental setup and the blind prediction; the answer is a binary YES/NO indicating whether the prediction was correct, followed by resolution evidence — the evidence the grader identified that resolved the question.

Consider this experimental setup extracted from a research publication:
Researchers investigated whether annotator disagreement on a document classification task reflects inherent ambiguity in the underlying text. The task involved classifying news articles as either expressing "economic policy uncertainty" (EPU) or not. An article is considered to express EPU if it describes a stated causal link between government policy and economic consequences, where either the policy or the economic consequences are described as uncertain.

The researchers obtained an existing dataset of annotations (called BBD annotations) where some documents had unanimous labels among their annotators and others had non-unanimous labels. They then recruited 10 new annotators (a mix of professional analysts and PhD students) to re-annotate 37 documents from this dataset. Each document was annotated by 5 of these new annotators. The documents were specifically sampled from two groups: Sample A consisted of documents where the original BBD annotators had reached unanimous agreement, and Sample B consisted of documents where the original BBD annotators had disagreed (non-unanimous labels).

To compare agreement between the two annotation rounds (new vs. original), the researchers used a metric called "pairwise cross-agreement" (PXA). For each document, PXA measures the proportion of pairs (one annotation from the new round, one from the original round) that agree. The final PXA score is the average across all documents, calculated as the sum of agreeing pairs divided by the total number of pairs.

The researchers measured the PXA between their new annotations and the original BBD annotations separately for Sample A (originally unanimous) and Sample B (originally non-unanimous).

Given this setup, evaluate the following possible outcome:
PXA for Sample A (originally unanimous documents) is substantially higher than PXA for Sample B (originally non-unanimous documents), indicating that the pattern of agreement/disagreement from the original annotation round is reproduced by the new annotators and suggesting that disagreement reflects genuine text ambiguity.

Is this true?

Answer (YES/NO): YES